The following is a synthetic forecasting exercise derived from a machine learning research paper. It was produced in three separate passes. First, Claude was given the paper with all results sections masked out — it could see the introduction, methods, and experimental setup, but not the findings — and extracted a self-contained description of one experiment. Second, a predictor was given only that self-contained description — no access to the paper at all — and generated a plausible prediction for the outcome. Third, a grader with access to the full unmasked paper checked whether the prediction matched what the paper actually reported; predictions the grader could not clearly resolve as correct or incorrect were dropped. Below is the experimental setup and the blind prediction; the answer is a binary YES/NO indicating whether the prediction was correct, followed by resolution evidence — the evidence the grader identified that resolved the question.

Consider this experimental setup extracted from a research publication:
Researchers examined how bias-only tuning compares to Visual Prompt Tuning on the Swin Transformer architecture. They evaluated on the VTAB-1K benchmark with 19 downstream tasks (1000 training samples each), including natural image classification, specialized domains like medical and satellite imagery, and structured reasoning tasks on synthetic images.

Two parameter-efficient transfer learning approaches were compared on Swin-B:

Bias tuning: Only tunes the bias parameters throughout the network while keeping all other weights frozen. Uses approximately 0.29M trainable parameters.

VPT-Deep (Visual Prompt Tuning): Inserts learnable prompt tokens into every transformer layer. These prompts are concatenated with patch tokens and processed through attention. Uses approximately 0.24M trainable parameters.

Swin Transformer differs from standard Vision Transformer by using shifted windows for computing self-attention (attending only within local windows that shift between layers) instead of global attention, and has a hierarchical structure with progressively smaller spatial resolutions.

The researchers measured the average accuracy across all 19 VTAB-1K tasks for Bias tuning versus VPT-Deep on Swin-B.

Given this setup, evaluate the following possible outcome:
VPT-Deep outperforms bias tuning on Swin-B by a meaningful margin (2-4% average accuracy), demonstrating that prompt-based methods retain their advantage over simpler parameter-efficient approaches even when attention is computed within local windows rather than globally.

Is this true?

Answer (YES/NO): NO